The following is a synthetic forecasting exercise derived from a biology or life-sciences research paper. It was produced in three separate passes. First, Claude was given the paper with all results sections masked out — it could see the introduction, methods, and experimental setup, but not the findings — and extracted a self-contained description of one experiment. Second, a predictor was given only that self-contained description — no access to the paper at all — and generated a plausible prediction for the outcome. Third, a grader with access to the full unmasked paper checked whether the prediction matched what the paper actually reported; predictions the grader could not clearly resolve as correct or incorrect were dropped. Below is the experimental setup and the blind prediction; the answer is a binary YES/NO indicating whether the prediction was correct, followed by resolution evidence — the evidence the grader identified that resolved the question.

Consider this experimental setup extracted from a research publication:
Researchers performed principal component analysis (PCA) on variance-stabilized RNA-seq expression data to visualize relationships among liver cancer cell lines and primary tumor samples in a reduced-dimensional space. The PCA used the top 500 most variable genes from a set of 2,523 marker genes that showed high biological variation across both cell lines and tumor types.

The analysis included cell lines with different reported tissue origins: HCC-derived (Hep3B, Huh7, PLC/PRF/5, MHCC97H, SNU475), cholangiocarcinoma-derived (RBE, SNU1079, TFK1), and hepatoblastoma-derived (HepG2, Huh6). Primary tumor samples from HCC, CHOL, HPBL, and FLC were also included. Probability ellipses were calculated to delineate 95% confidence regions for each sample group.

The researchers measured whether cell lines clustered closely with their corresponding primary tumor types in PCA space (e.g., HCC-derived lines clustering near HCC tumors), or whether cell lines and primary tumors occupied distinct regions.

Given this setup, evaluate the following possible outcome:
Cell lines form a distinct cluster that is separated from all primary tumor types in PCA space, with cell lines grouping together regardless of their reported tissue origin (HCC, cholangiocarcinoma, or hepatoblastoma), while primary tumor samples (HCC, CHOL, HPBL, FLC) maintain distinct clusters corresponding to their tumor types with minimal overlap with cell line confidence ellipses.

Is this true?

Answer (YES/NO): NO